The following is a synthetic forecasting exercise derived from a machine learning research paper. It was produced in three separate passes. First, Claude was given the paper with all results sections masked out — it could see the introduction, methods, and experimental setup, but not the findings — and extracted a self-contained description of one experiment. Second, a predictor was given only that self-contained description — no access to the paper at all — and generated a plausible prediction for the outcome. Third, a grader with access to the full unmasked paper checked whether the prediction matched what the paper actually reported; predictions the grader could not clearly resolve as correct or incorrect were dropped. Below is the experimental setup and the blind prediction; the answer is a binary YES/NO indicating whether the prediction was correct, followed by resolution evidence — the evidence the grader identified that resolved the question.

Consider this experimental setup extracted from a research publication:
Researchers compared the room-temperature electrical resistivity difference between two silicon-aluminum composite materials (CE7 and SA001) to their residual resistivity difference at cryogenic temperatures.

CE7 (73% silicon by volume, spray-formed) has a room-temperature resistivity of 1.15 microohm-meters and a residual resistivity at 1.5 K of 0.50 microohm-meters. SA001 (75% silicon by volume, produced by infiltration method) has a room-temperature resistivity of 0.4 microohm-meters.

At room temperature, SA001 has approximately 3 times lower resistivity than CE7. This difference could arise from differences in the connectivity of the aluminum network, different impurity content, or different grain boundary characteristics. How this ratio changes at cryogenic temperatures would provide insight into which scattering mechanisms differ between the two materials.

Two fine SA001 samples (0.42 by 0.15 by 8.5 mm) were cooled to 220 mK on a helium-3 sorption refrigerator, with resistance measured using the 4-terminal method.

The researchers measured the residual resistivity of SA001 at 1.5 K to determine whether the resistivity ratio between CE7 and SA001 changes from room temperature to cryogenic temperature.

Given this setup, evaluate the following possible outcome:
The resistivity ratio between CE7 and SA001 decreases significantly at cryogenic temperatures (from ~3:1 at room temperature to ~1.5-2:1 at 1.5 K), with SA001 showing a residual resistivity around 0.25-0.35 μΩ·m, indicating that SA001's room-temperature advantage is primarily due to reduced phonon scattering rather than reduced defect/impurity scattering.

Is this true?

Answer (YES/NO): NO